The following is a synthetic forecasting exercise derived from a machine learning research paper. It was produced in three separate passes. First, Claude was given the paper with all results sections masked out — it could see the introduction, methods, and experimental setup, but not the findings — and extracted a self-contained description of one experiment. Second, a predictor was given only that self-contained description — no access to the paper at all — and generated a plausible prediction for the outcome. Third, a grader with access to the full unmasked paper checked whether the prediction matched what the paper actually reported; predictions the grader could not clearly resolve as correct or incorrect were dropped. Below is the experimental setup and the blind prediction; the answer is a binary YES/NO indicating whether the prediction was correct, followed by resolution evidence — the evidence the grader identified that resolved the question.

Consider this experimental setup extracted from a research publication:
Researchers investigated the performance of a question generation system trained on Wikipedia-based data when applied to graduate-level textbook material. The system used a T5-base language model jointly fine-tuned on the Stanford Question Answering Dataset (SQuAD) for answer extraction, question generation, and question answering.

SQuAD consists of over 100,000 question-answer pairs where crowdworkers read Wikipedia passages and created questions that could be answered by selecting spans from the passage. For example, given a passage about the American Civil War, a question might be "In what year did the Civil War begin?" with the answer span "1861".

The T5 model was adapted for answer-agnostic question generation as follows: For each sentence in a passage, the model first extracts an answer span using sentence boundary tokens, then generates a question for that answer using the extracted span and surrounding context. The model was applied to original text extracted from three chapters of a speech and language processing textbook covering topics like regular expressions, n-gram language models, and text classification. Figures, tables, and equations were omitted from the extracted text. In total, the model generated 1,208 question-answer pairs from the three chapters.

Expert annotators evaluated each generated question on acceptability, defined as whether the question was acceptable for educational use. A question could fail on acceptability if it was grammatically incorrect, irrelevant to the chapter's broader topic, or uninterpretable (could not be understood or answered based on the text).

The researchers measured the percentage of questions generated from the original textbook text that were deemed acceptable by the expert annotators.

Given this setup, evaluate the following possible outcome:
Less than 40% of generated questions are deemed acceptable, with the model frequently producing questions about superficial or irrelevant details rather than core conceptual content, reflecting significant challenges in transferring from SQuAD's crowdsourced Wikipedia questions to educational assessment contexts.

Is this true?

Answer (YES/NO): YES